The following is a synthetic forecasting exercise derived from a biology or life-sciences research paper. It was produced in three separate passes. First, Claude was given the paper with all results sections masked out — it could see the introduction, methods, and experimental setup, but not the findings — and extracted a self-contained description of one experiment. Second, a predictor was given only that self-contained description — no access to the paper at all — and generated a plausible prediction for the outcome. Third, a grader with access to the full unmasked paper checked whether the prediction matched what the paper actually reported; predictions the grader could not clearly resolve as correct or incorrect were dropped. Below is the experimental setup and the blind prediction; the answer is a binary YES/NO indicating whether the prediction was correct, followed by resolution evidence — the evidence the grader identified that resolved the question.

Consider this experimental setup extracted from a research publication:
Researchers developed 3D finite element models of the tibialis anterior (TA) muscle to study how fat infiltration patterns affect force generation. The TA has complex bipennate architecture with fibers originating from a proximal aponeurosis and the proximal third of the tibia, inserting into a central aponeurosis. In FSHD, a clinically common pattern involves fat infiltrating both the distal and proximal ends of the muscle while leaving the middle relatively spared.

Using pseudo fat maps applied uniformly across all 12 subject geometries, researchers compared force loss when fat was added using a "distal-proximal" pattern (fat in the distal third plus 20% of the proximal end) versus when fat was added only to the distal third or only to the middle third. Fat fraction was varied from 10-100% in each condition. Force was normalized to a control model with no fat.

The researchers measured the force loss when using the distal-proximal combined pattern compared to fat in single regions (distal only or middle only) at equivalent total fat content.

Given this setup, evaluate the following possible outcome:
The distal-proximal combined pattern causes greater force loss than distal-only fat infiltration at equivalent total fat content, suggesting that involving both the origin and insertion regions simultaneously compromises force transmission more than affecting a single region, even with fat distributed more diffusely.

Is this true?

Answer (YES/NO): YES